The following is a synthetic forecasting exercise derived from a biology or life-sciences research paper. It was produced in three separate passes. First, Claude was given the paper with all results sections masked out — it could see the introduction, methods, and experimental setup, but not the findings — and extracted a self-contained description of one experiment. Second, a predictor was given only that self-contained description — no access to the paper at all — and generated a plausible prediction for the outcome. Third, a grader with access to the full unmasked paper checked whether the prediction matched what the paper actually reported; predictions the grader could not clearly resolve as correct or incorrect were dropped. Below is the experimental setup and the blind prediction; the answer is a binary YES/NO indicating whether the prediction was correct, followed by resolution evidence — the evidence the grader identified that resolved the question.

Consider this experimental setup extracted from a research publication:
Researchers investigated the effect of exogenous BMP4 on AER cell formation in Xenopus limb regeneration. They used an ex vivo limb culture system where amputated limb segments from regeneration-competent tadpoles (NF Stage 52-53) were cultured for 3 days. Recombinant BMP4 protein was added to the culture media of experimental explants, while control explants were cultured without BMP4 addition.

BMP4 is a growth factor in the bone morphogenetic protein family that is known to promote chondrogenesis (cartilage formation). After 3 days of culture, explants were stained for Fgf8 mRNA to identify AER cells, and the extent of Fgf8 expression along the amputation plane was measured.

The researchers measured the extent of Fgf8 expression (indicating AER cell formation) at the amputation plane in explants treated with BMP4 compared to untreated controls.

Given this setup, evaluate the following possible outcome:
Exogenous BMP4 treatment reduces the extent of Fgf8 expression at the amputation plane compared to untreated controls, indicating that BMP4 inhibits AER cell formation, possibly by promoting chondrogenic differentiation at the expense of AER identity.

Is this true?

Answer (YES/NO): YES